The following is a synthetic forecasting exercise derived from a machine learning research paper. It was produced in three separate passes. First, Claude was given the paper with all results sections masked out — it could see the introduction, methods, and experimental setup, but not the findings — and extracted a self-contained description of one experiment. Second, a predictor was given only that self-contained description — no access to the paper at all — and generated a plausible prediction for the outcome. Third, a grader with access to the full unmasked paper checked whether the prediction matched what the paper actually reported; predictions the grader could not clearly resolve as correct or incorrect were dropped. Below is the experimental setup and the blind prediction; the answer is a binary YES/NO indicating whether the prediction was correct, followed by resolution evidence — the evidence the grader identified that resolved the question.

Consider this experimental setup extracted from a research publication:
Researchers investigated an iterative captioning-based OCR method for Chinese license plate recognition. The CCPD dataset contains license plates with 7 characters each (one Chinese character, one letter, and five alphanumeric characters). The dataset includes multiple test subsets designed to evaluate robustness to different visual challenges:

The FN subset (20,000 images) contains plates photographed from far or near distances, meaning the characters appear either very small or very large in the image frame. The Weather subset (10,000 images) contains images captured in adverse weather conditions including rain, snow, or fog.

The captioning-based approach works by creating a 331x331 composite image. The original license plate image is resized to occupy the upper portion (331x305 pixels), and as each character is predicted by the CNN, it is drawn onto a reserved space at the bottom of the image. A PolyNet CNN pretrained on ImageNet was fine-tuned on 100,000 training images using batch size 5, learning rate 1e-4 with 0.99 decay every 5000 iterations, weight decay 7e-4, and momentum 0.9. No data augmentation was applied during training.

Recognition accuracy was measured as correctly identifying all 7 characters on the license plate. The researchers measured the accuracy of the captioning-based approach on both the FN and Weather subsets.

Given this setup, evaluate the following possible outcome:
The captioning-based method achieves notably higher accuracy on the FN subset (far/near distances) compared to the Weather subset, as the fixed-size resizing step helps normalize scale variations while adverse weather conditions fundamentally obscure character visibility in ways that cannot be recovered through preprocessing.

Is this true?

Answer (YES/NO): NO